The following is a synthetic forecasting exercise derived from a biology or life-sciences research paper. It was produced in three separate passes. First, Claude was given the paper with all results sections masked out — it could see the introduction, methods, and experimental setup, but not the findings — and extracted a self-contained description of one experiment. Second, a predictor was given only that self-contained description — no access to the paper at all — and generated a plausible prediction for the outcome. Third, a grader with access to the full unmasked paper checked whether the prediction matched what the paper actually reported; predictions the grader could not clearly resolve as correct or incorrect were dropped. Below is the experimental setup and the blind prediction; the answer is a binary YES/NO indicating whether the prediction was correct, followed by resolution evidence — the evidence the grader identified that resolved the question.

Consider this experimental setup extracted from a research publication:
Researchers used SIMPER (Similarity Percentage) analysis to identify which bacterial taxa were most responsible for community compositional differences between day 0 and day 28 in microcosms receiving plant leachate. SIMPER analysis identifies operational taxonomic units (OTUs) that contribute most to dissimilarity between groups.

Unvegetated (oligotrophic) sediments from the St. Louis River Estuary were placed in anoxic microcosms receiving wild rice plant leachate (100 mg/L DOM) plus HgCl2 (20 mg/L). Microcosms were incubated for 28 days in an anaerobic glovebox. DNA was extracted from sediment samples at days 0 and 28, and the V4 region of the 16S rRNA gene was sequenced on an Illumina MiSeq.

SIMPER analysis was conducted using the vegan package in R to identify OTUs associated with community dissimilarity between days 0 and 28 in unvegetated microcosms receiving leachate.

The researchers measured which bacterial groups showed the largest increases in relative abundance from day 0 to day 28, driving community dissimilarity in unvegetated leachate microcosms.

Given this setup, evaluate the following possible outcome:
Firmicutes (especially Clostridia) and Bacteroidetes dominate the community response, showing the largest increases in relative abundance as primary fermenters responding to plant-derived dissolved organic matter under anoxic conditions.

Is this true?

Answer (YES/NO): NO